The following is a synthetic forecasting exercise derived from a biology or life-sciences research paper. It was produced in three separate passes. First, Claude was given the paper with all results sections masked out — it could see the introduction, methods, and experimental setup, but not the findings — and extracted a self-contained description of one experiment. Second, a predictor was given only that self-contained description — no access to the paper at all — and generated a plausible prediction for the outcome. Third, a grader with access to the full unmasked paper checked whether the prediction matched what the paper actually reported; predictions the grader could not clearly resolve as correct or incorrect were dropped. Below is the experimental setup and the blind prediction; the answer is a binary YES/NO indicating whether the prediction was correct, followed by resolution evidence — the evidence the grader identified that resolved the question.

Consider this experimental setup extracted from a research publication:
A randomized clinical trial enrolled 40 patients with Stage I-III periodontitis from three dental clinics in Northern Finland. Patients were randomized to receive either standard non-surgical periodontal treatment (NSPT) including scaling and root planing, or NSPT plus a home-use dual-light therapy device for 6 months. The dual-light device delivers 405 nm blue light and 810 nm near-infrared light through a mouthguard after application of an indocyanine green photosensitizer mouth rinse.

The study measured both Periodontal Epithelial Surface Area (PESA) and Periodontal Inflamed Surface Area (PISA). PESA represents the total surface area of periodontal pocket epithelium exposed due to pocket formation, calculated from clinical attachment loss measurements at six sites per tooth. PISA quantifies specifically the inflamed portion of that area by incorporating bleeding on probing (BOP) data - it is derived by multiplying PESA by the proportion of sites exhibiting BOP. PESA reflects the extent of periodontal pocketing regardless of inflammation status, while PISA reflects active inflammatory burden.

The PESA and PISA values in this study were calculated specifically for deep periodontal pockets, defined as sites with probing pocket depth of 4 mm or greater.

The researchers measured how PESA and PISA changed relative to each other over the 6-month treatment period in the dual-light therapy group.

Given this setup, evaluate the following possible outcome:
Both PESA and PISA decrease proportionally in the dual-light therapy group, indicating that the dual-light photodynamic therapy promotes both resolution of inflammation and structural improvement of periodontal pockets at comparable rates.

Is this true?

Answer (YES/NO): NO